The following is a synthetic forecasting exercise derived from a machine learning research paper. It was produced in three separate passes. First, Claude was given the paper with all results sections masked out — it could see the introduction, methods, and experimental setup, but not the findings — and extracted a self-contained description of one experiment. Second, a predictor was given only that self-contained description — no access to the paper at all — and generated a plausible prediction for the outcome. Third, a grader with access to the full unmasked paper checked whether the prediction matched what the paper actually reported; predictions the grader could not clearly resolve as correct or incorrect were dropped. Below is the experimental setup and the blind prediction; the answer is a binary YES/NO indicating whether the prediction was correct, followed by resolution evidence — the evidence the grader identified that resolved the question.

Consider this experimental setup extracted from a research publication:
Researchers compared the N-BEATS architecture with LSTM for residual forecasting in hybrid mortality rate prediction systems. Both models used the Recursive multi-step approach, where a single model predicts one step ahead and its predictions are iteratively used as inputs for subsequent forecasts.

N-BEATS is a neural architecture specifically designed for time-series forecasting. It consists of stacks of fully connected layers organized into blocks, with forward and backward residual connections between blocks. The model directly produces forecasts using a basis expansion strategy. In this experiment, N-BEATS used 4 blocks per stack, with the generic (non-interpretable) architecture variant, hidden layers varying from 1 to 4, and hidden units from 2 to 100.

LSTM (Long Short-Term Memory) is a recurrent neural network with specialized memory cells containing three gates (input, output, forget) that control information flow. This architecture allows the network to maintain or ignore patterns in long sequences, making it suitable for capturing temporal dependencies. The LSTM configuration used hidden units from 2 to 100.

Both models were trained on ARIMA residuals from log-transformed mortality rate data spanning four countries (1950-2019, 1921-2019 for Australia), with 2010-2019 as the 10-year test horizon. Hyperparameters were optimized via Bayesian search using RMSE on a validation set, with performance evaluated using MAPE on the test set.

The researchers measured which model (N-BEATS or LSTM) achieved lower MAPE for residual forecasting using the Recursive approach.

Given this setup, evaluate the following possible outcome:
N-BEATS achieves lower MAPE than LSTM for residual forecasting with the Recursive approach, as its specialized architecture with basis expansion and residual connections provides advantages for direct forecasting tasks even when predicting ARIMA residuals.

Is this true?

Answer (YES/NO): NO